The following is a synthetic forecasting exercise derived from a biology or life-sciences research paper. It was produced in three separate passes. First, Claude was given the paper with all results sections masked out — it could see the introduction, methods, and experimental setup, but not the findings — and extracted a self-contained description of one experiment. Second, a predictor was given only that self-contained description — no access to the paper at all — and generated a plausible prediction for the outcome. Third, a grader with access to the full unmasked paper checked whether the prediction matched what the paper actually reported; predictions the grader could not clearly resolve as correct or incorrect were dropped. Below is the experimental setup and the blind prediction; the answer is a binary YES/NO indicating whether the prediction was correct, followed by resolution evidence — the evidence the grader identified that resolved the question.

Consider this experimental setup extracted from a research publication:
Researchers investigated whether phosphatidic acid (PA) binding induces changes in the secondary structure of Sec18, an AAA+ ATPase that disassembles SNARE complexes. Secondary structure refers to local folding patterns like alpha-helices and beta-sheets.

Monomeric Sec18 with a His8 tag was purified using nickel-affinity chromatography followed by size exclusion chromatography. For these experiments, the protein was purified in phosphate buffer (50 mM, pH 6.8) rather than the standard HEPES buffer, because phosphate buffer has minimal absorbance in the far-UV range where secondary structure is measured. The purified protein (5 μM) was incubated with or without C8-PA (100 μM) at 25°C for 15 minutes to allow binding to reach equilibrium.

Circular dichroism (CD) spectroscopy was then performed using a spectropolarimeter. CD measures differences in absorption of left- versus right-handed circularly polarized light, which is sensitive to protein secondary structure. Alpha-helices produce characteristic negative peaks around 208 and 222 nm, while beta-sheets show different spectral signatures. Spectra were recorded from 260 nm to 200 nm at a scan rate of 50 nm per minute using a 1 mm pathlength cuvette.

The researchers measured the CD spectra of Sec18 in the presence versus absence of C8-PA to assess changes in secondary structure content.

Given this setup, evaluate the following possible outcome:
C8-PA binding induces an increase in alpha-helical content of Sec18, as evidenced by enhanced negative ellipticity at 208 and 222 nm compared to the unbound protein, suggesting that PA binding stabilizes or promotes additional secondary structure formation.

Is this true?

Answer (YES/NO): NO